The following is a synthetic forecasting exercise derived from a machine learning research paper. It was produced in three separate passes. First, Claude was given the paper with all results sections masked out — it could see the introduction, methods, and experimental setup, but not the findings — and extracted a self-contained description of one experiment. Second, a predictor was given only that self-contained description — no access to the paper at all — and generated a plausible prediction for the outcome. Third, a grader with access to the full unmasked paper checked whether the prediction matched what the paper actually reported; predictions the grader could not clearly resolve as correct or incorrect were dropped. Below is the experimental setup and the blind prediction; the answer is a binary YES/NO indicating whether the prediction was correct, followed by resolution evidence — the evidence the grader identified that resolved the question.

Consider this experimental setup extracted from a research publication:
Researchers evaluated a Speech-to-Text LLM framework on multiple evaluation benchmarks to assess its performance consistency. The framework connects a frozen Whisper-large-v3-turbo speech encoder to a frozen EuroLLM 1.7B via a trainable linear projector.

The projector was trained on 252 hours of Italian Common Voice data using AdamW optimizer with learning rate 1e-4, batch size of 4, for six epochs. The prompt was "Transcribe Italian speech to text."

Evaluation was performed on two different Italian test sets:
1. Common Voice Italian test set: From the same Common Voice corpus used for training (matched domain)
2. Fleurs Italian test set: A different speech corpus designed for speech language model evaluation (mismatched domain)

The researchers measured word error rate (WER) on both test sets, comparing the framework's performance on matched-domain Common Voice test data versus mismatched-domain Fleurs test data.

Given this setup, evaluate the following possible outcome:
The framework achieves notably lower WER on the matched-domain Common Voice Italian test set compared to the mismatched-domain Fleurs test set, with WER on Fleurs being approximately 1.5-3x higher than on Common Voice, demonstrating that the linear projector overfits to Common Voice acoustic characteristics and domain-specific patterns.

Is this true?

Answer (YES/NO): YES